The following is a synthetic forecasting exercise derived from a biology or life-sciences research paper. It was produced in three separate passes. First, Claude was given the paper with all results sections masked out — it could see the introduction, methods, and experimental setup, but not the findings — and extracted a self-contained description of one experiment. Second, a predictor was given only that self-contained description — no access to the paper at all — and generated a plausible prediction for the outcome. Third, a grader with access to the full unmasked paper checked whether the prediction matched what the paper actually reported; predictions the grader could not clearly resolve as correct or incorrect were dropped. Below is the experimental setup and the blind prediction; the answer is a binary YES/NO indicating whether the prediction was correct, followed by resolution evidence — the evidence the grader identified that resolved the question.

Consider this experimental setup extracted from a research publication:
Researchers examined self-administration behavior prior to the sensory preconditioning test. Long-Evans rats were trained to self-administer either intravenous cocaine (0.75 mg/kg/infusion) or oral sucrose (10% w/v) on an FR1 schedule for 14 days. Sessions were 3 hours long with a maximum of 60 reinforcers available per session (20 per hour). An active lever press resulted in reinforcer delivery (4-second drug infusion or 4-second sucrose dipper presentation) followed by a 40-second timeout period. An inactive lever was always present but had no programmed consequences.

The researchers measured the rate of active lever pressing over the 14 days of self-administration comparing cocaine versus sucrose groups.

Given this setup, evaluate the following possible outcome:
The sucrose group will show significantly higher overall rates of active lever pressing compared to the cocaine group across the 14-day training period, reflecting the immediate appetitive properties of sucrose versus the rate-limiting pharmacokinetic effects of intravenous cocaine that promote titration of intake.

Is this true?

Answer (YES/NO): YES